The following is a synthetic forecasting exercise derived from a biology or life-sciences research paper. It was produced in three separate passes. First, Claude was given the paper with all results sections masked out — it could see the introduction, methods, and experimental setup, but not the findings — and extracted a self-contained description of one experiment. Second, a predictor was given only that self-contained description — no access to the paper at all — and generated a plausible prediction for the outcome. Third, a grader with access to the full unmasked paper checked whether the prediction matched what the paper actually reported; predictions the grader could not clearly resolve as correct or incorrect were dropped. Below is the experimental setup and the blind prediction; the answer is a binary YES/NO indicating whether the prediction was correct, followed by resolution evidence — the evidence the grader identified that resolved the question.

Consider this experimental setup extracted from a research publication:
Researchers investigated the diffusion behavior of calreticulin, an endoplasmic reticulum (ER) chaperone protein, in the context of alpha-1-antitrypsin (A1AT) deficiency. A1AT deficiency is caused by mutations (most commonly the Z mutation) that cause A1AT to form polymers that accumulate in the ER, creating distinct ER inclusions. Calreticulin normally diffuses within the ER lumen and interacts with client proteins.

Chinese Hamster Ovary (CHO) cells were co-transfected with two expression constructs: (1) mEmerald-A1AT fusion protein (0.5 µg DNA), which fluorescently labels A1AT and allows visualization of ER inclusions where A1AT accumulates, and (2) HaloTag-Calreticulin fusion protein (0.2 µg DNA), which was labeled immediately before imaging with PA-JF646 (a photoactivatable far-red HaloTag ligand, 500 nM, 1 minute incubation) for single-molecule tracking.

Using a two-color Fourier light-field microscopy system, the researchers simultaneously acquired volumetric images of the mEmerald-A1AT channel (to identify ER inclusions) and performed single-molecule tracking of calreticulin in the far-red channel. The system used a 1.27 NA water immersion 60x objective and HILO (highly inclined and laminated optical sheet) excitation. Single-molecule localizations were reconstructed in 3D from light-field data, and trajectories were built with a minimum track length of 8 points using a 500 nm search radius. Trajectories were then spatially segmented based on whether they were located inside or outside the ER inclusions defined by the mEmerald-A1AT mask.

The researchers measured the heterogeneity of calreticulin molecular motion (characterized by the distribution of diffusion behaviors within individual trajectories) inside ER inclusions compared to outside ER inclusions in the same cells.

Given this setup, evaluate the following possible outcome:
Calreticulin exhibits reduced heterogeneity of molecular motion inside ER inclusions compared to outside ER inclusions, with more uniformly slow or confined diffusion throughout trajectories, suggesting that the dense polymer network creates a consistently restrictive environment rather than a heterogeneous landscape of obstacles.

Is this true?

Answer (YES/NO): NO